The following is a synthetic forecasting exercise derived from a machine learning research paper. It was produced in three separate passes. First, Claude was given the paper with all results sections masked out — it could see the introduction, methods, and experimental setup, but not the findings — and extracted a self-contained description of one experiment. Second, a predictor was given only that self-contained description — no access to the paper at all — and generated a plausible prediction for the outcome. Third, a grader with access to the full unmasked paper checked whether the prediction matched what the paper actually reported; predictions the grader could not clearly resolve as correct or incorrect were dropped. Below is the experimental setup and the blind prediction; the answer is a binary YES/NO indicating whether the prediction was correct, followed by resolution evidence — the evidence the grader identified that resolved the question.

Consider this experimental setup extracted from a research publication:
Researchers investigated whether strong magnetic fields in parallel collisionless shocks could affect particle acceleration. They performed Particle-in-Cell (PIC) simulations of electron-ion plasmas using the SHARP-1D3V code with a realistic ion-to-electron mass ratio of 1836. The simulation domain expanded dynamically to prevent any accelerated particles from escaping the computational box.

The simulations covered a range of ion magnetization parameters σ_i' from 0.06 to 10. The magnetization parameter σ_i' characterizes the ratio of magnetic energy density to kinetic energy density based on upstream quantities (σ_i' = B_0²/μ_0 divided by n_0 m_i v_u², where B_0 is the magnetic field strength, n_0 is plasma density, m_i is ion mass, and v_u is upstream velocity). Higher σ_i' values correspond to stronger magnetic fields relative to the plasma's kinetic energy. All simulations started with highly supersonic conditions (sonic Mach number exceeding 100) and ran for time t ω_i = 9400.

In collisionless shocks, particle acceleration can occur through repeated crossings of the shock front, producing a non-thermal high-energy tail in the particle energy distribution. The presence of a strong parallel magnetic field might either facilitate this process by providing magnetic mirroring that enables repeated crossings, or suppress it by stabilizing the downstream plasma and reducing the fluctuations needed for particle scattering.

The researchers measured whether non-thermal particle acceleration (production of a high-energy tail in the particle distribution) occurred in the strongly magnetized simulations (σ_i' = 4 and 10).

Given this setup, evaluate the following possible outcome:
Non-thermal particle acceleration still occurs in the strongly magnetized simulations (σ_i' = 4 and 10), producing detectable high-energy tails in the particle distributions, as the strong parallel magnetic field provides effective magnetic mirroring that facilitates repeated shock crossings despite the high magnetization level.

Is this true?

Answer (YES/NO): NO